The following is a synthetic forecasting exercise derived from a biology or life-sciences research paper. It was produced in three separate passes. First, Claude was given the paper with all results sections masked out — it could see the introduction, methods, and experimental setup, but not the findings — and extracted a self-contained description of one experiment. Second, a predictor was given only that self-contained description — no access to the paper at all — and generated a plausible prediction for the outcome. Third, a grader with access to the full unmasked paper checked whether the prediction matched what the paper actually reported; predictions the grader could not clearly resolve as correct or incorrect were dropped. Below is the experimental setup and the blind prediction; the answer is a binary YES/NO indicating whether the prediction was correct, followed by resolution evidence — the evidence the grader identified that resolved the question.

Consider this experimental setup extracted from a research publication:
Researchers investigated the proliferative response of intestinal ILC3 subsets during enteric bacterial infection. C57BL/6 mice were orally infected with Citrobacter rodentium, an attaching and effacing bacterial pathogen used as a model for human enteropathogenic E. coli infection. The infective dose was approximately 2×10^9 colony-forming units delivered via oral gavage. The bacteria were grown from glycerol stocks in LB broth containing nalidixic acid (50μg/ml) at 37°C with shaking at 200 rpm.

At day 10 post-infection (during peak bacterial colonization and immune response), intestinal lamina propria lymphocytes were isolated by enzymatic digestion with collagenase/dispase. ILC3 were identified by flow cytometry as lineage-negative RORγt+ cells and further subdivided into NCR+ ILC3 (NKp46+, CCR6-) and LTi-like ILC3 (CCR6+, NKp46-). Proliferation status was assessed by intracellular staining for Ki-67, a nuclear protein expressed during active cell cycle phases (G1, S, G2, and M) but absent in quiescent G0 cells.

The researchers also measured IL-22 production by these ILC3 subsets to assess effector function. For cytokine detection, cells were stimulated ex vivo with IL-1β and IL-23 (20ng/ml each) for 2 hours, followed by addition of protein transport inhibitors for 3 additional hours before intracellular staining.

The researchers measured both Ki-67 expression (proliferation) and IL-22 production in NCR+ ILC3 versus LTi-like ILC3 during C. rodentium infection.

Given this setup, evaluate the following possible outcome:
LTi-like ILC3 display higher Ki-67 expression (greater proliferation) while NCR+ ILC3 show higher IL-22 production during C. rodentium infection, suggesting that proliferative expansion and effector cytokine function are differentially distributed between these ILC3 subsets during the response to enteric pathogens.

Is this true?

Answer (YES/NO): NO